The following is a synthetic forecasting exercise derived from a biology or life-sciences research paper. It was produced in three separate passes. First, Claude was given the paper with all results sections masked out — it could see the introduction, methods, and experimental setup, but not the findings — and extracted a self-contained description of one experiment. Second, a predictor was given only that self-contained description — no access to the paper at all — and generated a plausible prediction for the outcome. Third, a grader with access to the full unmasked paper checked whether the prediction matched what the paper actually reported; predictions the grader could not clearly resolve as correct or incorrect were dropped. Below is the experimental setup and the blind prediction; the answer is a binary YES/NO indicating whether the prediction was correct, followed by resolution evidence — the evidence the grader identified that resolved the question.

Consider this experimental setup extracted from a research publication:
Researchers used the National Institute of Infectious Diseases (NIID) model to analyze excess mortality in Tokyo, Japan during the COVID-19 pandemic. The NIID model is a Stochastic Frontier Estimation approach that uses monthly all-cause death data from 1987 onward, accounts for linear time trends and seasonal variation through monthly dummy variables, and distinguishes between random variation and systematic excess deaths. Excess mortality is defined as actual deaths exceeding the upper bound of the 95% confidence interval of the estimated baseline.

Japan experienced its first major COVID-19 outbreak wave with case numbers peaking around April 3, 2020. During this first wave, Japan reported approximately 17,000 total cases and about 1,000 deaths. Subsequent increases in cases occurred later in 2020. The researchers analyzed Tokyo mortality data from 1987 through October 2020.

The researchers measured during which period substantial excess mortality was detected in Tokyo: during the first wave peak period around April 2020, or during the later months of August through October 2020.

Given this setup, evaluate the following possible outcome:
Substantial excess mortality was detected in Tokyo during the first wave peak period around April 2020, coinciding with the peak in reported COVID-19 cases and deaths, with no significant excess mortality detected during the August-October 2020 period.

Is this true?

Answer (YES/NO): NO